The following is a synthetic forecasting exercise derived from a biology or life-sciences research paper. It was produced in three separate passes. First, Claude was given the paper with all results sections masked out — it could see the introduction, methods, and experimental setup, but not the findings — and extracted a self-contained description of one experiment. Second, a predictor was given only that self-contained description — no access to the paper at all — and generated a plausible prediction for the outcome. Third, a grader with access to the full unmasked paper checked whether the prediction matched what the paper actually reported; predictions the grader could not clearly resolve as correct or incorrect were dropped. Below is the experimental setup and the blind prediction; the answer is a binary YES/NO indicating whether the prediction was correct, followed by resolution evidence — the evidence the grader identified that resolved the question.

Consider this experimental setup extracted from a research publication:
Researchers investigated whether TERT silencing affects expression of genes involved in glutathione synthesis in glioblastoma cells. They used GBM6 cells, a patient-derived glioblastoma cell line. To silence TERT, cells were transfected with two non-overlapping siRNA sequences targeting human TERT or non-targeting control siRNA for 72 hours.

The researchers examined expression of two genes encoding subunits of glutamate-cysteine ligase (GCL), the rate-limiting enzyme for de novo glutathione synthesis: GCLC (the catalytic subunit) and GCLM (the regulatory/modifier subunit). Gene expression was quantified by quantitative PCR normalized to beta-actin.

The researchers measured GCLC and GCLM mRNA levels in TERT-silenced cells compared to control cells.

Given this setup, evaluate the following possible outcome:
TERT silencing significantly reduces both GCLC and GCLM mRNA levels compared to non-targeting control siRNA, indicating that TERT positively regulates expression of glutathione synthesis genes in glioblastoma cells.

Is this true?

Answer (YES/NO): NO